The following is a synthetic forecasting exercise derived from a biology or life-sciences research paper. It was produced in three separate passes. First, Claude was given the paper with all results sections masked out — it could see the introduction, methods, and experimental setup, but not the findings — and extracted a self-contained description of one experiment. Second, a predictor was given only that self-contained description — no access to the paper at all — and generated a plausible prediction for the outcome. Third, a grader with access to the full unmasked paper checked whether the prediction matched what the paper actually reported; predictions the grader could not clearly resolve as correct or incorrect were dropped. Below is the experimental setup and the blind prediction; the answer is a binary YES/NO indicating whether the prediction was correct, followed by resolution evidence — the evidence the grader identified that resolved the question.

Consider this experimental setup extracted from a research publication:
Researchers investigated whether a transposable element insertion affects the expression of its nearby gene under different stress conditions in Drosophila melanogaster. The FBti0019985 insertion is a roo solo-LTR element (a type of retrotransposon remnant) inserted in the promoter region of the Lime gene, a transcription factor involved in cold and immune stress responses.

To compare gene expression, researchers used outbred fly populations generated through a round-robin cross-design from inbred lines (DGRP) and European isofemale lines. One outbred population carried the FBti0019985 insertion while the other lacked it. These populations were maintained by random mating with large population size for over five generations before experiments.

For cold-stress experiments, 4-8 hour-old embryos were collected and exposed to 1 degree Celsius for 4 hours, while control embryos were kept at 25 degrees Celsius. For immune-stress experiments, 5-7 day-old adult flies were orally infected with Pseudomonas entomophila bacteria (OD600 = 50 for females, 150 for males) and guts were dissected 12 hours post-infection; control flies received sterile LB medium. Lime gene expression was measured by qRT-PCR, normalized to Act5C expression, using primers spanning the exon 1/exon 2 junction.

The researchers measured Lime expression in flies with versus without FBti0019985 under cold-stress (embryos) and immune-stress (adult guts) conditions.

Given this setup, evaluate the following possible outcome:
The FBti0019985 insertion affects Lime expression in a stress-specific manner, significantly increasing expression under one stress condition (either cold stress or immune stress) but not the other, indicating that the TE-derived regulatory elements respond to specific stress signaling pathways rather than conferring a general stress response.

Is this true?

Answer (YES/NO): YES